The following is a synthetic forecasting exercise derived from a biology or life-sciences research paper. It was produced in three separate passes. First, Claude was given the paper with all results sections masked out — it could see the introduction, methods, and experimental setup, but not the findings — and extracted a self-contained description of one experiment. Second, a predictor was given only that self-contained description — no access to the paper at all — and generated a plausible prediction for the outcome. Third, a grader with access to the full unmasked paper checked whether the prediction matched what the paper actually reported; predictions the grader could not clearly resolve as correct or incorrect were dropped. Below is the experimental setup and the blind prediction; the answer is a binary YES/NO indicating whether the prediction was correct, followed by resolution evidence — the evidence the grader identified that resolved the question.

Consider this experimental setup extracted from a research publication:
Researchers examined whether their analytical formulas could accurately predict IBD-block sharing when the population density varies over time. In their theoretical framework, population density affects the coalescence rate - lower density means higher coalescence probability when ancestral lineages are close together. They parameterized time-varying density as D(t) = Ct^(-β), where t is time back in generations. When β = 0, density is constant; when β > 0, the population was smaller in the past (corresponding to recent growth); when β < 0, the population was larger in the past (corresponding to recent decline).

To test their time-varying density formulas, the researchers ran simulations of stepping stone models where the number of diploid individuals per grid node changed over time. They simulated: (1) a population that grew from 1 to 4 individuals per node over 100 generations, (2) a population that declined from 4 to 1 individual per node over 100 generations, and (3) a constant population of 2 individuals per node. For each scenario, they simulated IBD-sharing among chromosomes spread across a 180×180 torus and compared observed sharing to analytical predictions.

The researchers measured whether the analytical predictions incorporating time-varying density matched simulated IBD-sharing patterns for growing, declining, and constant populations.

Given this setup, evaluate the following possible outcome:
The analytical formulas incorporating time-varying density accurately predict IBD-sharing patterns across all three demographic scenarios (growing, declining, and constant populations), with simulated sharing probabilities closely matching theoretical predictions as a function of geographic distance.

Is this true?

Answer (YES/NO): YES